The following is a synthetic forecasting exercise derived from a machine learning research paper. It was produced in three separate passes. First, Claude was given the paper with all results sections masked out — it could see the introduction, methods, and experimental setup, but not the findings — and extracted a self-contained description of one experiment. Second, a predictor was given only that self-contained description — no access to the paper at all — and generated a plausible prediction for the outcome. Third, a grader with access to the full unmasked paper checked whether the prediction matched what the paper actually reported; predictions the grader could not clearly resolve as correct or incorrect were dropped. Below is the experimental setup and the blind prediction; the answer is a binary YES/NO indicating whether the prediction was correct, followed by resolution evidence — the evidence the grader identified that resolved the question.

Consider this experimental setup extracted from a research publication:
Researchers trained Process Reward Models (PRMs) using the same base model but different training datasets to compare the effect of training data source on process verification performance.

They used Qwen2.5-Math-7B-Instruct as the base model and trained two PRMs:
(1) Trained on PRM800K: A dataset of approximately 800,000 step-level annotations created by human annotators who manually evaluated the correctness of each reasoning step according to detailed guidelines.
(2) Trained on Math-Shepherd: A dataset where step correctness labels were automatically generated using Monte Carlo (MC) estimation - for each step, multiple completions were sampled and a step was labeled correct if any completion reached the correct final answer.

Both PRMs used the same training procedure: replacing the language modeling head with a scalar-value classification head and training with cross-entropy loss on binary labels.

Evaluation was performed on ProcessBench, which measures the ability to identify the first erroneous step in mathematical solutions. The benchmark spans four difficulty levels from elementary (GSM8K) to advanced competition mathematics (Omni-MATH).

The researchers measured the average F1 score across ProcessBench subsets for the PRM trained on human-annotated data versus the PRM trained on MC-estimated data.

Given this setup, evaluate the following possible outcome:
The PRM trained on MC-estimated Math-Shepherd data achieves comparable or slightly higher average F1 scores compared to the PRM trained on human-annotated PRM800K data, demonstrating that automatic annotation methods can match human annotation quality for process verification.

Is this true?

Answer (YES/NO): NO